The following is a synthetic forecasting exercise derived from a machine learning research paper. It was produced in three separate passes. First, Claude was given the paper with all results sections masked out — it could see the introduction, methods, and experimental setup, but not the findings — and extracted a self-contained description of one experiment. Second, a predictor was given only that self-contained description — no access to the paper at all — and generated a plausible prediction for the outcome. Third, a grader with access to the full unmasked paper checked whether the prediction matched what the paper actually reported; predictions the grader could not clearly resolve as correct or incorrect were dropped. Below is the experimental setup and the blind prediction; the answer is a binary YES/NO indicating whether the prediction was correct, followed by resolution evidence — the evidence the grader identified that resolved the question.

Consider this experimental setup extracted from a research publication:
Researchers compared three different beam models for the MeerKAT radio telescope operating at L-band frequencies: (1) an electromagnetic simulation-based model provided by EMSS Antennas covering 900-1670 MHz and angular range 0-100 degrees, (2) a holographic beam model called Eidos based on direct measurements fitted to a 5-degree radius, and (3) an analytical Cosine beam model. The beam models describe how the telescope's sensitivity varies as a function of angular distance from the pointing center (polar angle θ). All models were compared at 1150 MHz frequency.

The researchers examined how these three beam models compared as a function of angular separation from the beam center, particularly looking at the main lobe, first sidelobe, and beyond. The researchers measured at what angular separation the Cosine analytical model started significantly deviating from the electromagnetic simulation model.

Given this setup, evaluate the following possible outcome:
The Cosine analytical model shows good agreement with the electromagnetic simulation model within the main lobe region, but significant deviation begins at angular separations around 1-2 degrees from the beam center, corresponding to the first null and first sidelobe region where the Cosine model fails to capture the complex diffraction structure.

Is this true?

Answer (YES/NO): NO